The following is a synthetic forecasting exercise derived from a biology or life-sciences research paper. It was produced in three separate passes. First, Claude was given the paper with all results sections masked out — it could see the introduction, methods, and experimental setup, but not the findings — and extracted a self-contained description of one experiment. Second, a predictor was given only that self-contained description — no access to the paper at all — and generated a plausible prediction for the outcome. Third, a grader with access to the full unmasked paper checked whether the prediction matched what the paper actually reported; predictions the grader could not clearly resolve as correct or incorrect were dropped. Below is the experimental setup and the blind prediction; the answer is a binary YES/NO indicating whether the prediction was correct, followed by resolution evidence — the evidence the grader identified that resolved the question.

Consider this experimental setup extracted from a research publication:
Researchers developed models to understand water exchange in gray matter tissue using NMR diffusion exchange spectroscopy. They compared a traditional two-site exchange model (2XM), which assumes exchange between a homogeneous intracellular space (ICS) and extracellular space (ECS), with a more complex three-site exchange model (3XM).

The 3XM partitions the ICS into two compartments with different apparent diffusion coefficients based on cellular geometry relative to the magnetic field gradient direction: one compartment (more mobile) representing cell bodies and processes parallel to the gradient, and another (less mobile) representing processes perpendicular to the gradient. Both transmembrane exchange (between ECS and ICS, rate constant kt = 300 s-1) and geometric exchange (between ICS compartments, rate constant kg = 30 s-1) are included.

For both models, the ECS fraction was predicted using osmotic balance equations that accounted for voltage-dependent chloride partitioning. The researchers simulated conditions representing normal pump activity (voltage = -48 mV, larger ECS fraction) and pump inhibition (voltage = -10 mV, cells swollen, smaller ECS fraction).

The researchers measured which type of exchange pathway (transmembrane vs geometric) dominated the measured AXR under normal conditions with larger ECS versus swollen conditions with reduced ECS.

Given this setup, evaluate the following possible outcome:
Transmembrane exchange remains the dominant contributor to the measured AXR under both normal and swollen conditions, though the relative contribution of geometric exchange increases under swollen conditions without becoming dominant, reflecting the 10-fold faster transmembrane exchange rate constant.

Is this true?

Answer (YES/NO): NO